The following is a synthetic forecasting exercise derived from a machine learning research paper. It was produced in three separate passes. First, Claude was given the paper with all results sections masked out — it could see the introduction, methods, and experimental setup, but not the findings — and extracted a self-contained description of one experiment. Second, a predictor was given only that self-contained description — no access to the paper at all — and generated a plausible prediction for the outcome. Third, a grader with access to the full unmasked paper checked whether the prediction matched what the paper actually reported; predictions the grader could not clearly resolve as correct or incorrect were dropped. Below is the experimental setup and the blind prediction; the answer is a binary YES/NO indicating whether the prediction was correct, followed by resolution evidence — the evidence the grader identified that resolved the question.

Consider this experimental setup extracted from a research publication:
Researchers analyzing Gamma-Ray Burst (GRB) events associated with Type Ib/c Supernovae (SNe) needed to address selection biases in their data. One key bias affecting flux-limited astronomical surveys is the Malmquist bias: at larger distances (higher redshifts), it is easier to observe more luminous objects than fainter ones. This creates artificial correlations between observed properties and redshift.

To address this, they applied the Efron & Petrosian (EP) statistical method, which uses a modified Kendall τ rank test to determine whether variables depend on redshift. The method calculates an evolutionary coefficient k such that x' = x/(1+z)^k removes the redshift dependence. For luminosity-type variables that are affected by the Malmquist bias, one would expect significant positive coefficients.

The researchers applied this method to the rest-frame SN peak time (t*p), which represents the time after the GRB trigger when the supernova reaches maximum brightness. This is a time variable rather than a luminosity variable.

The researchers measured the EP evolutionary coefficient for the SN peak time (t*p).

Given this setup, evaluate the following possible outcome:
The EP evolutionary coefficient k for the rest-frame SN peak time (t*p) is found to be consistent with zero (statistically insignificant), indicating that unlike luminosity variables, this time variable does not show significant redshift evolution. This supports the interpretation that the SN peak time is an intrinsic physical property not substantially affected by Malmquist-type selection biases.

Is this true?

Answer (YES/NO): NO